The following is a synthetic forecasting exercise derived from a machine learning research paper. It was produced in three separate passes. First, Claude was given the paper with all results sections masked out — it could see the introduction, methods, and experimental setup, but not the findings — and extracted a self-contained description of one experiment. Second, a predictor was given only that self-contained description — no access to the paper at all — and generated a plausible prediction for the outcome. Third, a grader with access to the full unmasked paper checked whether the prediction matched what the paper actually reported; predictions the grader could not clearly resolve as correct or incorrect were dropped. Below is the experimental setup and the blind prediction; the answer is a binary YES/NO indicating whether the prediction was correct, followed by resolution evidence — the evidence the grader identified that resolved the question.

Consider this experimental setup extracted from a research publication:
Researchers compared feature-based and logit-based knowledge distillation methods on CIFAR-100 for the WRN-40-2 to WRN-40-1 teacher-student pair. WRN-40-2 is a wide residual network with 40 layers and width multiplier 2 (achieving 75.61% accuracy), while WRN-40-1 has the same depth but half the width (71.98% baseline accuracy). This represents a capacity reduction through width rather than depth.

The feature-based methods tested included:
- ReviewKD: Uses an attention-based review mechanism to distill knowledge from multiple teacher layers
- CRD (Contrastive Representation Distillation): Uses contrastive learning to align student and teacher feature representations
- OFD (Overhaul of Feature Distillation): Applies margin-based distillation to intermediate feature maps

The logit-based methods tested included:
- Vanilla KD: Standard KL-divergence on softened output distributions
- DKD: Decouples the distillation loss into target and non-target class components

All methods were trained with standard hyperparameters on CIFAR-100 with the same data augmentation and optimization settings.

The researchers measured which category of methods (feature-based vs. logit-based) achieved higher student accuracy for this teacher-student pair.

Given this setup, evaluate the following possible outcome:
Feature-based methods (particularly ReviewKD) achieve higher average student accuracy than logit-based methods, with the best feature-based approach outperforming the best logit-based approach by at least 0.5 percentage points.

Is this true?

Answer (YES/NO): NO